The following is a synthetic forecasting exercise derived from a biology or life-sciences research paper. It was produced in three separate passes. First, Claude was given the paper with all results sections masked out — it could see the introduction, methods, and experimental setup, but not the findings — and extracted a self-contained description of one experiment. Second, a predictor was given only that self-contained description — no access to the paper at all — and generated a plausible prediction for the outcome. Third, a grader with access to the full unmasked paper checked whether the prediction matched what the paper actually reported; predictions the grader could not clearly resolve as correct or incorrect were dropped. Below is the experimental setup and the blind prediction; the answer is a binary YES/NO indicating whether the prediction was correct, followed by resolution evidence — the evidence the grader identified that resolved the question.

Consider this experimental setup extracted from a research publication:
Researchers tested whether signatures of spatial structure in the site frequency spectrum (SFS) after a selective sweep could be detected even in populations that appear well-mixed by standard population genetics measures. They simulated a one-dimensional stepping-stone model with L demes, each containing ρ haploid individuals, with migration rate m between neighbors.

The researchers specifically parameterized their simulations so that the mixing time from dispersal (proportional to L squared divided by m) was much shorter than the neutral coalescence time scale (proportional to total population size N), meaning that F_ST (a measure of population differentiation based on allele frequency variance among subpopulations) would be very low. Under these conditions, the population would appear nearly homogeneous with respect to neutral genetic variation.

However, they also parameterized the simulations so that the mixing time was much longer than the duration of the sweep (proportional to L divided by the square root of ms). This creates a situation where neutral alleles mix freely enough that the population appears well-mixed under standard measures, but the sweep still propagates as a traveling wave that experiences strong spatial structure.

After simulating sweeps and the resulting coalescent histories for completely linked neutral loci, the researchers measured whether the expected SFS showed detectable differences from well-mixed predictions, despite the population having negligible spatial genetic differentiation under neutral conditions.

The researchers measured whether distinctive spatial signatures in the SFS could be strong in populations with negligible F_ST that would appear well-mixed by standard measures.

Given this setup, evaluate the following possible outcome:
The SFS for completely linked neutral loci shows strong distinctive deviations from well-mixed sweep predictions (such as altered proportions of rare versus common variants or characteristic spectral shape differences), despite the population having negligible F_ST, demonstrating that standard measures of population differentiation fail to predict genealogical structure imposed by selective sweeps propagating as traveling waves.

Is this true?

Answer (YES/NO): YES